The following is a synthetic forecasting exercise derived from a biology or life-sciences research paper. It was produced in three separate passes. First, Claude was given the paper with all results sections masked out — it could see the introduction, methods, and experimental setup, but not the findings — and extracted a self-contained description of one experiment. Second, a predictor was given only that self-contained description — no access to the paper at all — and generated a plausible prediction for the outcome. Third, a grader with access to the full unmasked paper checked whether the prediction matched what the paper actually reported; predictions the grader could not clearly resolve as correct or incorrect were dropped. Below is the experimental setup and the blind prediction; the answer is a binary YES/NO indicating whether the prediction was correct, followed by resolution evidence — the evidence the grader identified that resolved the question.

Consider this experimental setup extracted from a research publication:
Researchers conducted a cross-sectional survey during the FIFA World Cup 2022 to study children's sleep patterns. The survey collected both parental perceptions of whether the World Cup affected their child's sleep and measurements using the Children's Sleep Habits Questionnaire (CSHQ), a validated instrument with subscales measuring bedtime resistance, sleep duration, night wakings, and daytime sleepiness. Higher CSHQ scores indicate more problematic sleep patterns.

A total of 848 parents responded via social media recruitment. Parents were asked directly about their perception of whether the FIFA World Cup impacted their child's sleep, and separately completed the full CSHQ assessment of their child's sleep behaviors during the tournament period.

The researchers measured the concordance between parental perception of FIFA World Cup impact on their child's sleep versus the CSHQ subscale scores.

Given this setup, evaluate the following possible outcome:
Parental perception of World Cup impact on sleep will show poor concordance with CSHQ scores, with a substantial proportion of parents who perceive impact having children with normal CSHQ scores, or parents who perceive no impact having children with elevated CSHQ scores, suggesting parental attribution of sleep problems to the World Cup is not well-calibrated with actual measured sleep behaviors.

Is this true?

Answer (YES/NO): YES